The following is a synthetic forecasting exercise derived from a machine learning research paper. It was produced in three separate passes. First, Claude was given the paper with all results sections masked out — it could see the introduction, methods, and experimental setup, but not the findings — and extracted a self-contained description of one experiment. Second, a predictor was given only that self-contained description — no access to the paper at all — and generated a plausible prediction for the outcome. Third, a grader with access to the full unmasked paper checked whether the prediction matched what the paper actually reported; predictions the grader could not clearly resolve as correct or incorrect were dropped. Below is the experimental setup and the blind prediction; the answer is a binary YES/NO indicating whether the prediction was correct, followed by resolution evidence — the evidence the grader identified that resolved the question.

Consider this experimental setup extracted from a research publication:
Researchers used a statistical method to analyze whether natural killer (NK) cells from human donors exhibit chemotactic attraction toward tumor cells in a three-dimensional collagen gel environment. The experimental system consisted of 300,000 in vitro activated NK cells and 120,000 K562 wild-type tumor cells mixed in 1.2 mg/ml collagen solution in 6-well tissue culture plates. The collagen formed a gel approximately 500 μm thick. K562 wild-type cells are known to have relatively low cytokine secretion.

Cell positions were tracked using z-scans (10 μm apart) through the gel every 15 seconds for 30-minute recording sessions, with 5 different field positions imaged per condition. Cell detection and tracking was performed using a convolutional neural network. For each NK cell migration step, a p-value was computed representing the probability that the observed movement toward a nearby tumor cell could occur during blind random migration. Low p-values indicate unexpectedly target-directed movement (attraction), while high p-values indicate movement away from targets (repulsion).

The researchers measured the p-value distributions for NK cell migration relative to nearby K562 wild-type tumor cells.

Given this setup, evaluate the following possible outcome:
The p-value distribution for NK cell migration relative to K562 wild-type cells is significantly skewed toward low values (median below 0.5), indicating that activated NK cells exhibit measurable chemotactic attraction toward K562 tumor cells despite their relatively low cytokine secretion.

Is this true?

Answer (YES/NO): NO